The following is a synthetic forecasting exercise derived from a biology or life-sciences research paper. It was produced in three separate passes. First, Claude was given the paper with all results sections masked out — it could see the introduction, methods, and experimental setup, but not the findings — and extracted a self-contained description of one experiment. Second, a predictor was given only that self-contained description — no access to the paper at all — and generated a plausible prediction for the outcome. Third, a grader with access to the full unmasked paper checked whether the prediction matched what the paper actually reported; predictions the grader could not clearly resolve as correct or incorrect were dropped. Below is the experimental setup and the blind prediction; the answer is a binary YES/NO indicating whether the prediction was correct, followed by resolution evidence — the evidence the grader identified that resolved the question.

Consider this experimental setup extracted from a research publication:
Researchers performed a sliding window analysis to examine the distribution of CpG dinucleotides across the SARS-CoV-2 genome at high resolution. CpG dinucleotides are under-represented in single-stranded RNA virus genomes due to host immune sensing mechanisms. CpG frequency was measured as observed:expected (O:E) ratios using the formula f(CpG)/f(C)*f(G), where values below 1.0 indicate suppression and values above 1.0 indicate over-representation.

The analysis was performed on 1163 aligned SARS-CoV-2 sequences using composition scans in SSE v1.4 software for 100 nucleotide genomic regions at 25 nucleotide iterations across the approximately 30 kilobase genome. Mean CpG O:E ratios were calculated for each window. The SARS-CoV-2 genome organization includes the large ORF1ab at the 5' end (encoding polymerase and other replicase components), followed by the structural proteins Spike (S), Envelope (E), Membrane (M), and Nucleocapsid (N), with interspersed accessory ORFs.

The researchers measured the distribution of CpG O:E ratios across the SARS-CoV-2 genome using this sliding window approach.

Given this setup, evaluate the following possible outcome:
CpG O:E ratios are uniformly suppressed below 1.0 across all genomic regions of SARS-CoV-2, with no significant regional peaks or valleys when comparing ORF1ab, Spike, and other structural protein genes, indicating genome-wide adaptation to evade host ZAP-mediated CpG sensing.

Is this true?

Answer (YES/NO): NO